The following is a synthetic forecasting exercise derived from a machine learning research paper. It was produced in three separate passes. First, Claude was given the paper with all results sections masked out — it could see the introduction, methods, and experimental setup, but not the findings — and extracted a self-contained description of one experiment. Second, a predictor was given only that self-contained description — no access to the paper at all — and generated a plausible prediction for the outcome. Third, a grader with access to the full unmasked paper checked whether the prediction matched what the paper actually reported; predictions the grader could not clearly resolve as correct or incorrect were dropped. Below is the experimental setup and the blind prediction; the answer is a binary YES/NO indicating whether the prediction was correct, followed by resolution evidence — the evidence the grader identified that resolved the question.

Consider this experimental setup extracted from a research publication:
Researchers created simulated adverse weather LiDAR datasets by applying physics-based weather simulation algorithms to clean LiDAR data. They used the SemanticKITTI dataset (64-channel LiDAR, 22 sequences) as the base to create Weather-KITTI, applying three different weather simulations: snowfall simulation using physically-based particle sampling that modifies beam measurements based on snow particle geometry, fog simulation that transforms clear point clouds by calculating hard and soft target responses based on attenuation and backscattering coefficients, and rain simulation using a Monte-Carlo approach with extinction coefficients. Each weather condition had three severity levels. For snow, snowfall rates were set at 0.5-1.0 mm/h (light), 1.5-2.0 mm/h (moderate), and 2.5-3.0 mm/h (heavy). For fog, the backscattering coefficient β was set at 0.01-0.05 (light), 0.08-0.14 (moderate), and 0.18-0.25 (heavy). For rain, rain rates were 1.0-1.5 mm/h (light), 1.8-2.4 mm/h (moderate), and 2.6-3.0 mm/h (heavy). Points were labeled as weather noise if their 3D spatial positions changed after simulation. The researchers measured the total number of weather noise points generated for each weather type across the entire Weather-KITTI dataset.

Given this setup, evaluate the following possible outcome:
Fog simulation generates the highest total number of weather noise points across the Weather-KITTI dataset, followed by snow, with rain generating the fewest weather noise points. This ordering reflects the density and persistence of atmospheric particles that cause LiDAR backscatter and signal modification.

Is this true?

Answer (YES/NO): YES